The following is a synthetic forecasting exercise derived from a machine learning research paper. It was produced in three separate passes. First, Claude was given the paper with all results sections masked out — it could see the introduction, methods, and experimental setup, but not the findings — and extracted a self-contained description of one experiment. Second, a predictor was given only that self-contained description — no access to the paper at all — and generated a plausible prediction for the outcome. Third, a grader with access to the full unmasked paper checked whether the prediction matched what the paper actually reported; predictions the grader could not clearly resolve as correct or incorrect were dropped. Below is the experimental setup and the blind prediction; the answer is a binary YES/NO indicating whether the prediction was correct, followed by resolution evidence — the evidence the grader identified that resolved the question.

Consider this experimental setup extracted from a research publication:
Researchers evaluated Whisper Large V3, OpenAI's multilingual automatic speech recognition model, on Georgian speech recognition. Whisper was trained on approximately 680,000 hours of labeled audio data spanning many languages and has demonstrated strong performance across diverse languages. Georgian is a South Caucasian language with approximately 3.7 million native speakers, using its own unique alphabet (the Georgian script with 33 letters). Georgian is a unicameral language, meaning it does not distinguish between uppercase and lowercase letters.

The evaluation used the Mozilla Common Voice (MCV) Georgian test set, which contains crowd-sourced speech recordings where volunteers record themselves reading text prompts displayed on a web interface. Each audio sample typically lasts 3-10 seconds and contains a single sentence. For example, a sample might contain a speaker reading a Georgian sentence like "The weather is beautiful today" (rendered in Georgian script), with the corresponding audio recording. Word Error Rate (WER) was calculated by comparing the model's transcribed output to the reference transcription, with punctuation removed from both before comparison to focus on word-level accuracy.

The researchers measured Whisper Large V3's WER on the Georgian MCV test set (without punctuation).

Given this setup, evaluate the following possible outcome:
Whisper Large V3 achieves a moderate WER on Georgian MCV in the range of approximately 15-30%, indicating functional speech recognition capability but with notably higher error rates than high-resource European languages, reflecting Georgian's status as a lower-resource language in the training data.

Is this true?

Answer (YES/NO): NO